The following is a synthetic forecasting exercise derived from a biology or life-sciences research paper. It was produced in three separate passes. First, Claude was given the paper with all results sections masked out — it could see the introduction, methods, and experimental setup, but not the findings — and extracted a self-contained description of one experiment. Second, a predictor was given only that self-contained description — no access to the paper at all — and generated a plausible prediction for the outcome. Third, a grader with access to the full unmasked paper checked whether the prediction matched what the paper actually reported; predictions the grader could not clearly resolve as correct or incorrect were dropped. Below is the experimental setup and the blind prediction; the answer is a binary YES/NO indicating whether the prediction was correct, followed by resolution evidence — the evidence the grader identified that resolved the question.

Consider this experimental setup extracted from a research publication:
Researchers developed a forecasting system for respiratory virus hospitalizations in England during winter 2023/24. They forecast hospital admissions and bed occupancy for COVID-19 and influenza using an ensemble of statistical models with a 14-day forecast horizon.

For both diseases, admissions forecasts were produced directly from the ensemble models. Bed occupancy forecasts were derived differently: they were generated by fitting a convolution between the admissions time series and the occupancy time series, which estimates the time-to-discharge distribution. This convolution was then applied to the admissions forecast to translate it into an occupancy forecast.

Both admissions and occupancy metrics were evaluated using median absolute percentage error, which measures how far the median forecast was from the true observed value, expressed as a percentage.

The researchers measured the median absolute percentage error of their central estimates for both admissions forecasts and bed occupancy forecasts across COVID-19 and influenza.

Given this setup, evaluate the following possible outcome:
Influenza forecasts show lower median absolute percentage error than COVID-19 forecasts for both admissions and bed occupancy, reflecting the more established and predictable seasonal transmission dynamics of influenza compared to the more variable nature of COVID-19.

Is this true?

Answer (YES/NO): NO